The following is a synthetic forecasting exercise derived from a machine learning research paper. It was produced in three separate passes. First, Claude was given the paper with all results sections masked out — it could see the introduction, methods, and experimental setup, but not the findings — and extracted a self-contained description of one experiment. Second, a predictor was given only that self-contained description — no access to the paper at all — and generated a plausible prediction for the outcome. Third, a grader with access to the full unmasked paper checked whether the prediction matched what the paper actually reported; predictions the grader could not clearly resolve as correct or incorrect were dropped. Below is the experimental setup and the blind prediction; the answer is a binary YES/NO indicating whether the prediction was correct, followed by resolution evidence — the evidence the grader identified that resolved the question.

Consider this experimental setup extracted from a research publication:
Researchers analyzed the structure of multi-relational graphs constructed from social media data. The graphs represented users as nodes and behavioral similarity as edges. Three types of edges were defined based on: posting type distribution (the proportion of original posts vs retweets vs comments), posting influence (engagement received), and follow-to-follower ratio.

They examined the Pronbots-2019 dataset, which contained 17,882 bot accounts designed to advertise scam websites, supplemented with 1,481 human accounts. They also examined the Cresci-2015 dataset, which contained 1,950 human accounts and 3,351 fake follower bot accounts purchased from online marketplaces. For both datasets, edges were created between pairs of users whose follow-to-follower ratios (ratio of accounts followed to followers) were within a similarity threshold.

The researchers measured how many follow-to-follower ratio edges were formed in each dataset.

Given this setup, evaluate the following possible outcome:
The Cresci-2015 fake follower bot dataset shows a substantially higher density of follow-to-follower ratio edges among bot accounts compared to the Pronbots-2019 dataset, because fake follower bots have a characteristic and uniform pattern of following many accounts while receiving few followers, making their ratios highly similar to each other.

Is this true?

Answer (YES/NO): YES